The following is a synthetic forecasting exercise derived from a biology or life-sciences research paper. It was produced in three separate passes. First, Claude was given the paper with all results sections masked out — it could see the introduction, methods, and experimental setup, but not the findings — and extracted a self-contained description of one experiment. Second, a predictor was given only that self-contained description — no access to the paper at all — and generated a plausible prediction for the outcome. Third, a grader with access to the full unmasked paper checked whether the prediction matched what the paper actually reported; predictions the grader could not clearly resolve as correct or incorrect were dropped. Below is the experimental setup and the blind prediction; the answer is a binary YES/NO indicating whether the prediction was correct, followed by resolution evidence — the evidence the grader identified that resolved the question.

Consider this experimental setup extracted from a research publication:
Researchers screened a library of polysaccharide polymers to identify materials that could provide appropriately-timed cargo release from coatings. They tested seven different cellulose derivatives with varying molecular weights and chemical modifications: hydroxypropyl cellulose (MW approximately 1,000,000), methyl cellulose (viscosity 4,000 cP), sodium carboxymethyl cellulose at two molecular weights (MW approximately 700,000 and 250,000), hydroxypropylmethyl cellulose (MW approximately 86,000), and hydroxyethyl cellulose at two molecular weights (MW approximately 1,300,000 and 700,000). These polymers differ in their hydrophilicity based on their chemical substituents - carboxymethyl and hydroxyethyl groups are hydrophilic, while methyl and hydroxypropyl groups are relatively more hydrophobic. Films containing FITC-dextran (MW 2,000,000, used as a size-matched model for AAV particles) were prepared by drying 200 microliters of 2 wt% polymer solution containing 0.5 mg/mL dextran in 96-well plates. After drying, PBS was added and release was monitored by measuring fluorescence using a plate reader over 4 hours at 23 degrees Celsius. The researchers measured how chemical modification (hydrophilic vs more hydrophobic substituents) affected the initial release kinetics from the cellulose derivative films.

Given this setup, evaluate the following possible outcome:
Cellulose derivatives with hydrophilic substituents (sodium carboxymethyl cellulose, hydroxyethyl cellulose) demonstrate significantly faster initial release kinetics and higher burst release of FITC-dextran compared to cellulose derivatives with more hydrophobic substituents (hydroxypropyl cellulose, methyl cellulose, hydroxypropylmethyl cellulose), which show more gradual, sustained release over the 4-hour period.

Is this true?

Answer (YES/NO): NO